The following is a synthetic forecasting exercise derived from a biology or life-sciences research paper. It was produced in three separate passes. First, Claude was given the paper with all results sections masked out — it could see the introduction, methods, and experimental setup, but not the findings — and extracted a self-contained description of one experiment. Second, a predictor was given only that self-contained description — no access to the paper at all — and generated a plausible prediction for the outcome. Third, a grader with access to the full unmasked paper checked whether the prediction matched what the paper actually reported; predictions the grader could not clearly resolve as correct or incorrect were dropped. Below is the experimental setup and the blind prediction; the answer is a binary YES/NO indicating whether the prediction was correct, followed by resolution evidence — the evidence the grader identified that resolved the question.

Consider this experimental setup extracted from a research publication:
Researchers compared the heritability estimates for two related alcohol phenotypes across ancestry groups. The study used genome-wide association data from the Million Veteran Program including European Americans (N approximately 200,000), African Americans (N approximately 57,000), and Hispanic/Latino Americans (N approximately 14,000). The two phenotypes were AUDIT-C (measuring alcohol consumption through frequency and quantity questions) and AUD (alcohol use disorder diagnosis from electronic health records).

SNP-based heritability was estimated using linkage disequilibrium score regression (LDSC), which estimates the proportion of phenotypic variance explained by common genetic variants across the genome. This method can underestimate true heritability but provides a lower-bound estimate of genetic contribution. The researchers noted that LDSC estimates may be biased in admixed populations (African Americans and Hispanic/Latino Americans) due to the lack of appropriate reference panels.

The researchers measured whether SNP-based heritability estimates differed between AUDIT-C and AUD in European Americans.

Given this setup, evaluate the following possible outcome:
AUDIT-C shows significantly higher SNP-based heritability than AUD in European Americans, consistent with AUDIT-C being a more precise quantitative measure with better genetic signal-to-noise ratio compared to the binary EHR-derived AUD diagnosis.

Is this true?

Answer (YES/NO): NO